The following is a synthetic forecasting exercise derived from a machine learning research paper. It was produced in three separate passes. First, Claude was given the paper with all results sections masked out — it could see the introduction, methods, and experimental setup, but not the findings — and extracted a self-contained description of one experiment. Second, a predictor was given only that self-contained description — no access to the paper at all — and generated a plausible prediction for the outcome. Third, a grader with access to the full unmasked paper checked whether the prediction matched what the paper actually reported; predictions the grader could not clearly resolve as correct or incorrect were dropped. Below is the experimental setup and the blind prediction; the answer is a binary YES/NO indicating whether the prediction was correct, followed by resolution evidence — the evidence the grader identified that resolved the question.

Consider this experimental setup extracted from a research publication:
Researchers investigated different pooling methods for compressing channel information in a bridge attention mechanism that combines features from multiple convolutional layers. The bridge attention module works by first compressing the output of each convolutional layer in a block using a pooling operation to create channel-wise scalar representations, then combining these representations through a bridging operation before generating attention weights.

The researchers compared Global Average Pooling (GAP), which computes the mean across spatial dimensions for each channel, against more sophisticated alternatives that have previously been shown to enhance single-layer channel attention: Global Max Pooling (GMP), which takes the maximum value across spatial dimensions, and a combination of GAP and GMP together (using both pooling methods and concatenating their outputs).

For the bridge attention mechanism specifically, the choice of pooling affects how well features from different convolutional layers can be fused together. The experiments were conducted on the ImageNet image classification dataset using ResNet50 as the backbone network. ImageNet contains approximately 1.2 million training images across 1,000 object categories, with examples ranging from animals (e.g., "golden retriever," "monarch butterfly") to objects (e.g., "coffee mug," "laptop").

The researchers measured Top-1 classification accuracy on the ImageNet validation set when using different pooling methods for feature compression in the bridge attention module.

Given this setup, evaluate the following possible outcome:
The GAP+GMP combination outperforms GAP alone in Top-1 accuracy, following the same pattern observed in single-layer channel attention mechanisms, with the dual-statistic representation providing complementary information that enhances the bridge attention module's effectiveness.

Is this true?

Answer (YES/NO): NO